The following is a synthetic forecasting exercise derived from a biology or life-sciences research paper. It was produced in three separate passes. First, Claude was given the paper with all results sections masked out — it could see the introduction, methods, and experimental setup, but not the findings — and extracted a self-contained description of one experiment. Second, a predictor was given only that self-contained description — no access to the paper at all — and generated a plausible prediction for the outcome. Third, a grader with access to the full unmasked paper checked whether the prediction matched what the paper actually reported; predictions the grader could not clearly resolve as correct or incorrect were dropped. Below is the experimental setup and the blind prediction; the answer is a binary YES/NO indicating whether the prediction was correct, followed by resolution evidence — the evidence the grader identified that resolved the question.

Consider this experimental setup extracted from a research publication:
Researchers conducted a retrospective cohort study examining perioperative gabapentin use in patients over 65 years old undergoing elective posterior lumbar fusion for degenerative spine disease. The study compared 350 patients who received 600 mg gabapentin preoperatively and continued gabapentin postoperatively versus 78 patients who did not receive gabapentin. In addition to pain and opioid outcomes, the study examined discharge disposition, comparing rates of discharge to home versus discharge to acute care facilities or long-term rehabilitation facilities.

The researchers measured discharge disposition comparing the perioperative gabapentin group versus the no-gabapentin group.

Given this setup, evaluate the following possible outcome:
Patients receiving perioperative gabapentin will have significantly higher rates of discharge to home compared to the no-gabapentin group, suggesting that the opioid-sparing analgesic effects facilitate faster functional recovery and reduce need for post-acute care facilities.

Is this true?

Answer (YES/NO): NO